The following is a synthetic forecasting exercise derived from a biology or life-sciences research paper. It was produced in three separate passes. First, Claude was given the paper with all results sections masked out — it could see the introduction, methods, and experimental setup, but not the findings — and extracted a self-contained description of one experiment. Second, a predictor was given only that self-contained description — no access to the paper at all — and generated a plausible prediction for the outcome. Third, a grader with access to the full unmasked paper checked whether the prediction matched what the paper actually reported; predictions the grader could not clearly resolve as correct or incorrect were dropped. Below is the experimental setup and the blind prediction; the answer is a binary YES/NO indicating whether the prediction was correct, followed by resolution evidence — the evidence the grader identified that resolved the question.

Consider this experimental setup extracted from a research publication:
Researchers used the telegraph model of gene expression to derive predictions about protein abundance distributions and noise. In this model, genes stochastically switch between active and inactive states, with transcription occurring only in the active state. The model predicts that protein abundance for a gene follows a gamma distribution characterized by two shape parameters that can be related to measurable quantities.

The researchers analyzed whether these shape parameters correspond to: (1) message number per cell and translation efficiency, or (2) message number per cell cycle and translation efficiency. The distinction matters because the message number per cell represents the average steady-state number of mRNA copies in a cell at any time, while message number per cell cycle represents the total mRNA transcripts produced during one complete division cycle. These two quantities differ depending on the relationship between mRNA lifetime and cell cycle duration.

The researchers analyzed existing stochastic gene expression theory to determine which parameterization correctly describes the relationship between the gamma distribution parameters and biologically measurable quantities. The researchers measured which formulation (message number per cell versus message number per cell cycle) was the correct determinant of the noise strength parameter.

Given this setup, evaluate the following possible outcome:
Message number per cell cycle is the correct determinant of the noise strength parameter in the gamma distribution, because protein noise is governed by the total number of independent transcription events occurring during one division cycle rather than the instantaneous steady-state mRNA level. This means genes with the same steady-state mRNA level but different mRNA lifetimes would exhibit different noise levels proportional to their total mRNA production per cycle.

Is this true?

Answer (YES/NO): YES